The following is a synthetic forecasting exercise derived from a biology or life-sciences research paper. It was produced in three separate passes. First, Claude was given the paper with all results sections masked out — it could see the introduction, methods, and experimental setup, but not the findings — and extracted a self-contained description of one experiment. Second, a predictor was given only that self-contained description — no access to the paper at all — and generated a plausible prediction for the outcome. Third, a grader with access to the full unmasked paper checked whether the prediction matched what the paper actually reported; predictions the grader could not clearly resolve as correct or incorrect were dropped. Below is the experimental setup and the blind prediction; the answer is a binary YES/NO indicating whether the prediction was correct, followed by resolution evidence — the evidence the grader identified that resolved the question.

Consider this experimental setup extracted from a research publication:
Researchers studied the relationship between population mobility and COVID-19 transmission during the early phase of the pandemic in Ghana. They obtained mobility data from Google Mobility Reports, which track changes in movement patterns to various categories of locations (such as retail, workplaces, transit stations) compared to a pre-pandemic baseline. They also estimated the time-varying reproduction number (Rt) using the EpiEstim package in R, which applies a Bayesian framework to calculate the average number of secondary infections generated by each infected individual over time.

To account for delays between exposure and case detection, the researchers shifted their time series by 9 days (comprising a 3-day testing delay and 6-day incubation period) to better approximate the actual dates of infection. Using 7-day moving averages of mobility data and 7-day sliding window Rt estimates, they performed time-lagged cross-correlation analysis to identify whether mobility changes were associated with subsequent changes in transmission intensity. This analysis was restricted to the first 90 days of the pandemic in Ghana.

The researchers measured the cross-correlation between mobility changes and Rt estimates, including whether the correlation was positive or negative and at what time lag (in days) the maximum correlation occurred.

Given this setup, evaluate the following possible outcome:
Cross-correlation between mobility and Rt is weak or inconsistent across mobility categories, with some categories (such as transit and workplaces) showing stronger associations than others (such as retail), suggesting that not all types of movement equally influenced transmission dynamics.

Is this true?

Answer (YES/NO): NO